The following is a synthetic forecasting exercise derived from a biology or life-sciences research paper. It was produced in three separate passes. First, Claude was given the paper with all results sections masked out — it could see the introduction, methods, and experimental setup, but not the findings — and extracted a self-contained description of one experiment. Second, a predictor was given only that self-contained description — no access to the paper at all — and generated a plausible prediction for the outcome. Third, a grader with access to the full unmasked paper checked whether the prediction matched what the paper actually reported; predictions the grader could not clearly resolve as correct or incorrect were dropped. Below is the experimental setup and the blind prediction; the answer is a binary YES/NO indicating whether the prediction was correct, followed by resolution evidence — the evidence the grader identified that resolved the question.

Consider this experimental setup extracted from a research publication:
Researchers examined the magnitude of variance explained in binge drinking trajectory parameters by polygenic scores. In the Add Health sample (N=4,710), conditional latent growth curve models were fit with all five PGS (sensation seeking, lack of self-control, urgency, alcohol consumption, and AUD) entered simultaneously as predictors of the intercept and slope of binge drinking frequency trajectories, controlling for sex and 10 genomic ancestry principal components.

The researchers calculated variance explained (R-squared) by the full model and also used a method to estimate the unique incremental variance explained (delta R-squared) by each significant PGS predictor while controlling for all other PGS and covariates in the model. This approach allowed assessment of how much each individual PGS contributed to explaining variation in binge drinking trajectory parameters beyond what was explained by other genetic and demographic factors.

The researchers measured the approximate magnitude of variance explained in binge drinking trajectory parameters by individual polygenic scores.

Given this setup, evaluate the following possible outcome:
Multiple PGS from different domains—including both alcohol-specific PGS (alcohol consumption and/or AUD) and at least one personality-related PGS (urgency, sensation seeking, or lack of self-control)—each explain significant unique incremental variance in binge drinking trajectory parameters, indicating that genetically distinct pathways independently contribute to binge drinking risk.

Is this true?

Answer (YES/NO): YES